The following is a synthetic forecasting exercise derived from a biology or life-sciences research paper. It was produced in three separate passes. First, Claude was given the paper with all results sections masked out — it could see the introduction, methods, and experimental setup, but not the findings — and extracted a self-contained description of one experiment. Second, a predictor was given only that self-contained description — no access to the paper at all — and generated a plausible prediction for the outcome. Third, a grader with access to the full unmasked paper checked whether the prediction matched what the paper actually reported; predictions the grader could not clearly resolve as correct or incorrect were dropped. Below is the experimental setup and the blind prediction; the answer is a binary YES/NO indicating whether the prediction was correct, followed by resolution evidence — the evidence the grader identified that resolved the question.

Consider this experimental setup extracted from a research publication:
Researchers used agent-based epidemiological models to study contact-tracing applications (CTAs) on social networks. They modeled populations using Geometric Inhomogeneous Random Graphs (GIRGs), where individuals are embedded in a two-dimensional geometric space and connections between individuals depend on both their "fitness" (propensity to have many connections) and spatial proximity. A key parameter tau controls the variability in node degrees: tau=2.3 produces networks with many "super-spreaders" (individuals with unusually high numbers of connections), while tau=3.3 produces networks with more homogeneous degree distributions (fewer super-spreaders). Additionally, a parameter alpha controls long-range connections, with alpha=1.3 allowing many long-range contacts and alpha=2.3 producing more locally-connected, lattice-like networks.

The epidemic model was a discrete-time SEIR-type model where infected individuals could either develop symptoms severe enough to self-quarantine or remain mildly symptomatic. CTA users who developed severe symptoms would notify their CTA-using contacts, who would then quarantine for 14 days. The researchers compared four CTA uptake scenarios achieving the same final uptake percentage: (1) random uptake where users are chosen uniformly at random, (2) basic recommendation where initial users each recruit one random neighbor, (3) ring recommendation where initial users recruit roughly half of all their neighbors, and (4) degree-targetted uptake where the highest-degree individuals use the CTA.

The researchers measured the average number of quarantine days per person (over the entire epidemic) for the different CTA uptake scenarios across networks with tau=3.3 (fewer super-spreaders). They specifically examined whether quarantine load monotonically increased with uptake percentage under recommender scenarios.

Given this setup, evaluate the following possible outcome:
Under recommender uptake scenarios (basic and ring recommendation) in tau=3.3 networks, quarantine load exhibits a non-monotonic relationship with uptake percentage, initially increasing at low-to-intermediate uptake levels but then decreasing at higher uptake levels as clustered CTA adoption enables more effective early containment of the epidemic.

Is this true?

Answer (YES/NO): YES